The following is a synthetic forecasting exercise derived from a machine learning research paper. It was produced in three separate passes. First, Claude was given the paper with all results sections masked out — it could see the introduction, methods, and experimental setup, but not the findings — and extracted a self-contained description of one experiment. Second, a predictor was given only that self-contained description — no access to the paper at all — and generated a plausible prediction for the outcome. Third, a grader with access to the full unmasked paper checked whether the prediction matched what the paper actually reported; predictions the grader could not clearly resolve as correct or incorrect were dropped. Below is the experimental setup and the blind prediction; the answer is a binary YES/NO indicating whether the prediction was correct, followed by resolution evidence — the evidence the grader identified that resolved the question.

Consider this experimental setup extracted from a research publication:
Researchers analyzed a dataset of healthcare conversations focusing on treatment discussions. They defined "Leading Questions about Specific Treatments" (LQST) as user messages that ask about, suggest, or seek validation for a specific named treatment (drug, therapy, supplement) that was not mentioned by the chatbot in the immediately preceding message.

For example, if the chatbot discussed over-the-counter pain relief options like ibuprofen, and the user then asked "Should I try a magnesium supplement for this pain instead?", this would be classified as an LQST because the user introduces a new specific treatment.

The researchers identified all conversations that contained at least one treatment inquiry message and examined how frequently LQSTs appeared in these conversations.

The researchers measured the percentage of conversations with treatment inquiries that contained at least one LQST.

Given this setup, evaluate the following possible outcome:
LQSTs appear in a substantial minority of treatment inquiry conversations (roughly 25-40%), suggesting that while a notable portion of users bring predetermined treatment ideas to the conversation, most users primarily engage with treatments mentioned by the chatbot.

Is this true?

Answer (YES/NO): YES